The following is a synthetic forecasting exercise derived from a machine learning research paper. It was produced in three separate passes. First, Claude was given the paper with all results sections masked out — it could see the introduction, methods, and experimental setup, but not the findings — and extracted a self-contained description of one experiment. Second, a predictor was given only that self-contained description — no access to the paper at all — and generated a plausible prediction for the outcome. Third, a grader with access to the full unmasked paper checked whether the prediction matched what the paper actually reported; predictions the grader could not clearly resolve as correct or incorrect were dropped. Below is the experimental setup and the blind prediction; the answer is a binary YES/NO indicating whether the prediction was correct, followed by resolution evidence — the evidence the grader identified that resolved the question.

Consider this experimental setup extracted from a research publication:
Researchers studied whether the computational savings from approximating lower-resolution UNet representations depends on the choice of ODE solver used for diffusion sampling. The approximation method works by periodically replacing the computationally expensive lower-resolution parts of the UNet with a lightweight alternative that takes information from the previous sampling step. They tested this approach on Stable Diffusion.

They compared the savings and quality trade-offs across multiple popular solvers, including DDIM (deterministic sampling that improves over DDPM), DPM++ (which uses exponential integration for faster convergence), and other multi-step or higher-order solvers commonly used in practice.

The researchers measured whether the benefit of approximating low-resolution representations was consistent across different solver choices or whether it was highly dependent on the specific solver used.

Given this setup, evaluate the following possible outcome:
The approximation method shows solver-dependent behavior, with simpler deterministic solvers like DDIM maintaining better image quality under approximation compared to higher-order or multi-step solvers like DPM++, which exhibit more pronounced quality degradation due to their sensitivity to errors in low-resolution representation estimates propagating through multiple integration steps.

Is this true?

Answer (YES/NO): NO